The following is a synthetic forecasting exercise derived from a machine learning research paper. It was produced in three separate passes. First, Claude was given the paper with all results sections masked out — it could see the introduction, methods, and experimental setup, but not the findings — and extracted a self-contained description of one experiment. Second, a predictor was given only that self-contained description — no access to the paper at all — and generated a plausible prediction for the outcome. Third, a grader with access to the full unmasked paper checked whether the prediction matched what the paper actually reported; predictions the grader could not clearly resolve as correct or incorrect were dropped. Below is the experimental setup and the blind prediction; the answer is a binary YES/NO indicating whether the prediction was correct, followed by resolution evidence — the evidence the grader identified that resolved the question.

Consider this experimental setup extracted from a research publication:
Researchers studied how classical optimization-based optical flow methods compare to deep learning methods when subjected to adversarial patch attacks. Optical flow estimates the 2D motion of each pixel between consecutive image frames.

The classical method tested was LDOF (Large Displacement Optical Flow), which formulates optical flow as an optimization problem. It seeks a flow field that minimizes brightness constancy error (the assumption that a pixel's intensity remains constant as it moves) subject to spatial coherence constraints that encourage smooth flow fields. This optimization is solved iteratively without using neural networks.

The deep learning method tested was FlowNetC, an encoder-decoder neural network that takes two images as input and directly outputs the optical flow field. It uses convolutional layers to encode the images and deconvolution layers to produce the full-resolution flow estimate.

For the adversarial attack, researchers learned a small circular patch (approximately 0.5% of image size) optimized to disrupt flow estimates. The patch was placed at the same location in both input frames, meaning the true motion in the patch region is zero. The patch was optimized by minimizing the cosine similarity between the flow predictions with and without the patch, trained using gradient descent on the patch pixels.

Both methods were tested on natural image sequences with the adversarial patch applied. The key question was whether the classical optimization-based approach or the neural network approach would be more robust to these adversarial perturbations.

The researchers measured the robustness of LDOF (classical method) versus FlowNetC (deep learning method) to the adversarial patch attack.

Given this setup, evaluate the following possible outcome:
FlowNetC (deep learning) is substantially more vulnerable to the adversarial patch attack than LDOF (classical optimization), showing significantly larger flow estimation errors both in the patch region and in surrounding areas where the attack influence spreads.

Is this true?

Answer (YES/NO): YES